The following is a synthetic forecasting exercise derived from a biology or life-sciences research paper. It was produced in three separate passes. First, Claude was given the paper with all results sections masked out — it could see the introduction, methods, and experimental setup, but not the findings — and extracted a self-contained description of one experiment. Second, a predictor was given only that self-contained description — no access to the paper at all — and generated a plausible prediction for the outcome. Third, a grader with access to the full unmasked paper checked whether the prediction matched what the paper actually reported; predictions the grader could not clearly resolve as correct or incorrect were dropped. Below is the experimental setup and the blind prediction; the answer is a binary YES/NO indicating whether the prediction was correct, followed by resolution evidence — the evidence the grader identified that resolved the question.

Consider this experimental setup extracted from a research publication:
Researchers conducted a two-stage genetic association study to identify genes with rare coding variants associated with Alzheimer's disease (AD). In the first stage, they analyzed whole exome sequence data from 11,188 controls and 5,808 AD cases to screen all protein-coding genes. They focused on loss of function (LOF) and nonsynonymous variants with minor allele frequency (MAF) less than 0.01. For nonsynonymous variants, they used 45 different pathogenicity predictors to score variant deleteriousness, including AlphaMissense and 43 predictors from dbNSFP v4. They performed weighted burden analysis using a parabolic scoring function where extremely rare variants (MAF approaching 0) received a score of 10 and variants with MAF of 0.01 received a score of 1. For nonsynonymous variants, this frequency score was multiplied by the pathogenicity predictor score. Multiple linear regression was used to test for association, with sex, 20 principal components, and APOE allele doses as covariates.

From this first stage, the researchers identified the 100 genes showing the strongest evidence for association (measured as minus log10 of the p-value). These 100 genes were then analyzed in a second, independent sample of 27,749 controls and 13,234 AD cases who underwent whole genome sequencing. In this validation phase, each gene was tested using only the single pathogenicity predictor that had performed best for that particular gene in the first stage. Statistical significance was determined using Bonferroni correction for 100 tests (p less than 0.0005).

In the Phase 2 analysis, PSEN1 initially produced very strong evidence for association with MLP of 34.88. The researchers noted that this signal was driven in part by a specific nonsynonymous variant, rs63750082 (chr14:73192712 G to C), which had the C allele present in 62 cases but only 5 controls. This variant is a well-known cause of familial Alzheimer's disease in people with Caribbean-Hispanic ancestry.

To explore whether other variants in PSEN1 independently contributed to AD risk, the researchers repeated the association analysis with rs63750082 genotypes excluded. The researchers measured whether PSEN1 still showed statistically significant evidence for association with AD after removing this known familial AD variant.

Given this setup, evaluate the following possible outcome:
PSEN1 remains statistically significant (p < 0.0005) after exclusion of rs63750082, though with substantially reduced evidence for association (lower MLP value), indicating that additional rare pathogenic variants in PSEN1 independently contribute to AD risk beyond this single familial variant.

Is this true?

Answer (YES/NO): YES